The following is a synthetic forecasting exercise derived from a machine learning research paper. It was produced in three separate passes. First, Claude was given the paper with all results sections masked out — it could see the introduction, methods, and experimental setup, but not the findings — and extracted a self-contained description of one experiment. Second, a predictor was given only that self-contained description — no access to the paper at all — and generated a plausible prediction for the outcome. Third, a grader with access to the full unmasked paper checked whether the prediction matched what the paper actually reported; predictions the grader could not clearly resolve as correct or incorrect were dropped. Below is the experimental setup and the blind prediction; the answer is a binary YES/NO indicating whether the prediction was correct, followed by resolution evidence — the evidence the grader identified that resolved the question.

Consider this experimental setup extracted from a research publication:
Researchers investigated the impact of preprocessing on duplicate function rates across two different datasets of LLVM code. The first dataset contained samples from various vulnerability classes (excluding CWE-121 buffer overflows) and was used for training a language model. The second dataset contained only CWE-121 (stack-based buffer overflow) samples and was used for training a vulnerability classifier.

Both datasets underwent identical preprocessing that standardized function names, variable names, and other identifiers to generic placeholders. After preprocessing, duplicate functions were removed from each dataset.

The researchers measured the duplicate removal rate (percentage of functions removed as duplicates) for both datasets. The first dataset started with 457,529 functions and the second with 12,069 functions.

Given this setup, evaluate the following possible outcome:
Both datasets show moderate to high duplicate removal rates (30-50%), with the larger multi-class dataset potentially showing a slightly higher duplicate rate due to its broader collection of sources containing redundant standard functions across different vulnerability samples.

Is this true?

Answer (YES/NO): NO